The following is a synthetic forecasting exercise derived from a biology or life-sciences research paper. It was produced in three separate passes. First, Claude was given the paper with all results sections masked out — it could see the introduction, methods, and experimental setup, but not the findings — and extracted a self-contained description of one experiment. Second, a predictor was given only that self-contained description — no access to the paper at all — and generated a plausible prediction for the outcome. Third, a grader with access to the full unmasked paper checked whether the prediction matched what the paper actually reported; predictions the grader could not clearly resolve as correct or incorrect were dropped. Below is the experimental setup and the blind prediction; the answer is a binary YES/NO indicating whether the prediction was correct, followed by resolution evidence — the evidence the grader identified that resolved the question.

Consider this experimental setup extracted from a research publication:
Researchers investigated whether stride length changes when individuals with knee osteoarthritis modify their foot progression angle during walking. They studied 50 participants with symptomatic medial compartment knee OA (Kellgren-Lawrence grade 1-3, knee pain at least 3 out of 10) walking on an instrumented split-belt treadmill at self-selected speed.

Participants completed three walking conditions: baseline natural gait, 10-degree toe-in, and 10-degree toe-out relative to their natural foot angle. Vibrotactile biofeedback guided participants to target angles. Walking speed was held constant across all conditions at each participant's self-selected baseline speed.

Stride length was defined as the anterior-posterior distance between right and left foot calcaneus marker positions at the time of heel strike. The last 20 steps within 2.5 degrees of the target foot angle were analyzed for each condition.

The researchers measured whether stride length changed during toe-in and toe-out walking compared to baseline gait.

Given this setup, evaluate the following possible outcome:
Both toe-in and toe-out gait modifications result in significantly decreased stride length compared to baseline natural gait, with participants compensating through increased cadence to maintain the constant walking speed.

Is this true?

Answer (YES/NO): NO